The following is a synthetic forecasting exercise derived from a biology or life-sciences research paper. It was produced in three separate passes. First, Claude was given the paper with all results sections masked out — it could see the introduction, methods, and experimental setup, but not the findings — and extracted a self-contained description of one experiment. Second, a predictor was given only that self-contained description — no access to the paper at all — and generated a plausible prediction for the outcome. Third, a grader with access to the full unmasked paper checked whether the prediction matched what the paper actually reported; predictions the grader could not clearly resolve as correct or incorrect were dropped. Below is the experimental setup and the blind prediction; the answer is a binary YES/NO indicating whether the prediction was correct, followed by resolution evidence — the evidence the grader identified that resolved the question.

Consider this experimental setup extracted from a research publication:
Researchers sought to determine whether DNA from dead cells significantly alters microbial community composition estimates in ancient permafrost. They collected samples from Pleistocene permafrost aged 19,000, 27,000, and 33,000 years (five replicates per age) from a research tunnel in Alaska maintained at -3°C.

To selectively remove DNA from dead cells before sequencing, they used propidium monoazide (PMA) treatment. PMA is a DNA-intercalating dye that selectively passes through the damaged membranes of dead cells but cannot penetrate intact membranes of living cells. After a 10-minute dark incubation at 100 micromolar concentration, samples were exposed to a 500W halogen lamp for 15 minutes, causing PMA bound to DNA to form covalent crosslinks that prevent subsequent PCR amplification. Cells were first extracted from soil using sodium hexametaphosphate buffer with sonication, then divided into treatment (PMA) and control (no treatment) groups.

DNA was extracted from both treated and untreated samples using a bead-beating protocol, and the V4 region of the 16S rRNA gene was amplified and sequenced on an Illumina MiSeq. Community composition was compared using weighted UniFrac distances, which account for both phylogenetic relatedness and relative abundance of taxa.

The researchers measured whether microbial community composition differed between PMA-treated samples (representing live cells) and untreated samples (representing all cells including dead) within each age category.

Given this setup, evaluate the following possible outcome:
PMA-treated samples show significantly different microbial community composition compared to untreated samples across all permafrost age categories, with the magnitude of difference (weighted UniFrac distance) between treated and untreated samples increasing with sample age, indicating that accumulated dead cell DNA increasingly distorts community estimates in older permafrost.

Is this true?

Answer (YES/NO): NO